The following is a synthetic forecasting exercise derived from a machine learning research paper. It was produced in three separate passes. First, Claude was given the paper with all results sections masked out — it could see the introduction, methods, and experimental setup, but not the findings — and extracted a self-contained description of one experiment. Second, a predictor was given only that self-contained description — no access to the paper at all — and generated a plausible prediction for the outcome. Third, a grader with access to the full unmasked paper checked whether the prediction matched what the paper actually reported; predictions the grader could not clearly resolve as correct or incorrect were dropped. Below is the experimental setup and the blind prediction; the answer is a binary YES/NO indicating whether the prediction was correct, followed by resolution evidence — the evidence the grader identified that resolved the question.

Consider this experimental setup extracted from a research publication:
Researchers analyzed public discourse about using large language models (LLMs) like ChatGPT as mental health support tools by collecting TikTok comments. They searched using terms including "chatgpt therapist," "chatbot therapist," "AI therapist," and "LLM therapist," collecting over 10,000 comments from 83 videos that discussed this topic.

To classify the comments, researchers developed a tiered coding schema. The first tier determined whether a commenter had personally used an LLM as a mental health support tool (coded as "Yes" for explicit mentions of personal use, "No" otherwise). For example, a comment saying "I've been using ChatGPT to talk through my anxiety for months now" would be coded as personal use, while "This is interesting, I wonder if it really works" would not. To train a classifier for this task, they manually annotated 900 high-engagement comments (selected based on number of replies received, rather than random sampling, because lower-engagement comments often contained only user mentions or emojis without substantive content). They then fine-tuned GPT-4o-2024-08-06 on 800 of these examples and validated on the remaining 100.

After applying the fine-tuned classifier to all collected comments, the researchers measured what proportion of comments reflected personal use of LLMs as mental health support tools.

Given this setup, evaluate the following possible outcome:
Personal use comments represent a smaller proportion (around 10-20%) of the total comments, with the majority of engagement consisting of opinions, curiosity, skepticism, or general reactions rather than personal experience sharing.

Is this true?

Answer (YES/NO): YES